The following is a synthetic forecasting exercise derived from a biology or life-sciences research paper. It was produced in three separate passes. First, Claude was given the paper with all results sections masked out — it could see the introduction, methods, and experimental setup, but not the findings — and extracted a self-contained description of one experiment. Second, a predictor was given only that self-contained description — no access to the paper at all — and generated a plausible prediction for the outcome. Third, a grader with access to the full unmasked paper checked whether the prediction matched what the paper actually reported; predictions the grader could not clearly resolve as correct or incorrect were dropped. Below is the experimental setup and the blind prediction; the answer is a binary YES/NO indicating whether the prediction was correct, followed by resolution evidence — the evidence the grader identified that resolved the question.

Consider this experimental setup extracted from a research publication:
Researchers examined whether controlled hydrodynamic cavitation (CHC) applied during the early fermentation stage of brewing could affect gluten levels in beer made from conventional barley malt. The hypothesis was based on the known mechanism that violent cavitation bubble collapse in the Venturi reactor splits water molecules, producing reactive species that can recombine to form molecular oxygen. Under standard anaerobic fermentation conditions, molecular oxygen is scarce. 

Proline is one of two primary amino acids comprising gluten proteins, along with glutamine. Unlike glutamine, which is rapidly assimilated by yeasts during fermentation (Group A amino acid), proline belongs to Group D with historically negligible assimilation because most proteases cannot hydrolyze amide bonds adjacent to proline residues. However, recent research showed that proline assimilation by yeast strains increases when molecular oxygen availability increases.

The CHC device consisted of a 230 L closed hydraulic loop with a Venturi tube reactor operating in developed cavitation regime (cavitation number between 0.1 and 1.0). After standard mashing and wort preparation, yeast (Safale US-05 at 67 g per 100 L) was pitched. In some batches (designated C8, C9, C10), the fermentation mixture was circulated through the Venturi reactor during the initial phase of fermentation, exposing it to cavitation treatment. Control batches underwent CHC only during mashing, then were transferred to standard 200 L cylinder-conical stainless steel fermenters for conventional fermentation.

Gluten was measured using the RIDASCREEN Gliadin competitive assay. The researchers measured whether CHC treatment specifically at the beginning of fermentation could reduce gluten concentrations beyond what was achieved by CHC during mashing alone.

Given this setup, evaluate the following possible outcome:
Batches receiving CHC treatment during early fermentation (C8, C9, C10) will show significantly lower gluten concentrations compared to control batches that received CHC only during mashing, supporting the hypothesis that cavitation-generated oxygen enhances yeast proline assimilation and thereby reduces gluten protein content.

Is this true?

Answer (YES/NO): NO